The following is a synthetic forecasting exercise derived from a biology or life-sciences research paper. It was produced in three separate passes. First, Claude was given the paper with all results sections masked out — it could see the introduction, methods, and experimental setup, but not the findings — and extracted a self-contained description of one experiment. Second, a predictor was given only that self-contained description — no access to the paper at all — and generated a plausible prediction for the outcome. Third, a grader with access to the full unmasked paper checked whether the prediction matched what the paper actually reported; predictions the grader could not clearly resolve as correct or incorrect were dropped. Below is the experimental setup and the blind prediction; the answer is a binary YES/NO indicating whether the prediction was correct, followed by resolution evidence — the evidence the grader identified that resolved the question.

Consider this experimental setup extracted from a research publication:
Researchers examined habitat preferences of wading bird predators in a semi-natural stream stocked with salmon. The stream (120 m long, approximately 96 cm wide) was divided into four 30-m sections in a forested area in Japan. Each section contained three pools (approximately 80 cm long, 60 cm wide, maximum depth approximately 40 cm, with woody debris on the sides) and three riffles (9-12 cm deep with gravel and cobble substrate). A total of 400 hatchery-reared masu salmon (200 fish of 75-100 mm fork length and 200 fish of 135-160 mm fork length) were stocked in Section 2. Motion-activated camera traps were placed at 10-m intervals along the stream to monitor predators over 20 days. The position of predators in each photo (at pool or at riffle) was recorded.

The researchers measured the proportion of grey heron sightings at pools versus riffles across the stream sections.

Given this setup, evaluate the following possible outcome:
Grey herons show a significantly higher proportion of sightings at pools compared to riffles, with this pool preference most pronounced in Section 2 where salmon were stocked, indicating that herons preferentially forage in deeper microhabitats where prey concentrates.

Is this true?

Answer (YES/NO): NO